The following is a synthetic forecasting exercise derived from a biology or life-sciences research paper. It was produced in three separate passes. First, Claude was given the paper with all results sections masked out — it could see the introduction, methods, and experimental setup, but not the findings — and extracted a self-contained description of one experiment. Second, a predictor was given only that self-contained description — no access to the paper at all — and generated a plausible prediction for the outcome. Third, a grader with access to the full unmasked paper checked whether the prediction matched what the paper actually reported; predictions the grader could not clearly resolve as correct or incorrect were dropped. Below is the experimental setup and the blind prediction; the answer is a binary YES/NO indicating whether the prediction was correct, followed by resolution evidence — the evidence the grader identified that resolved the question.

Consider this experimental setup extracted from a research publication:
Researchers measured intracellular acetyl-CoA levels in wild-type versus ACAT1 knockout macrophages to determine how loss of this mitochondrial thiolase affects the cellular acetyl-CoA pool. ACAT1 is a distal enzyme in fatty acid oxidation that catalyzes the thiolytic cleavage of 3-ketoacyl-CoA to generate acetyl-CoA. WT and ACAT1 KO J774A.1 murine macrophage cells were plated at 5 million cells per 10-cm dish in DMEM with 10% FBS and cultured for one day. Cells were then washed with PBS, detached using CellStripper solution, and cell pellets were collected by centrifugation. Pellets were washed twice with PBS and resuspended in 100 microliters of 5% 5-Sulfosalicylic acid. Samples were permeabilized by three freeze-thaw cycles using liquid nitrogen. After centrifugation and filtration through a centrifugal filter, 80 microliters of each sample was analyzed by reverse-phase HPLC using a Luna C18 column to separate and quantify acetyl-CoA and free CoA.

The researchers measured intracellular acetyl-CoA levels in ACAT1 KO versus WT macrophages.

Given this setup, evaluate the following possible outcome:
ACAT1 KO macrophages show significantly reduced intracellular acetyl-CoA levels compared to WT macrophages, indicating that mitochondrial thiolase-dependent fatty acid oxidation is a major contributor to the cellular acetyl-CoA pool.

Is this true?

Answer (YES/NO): YES